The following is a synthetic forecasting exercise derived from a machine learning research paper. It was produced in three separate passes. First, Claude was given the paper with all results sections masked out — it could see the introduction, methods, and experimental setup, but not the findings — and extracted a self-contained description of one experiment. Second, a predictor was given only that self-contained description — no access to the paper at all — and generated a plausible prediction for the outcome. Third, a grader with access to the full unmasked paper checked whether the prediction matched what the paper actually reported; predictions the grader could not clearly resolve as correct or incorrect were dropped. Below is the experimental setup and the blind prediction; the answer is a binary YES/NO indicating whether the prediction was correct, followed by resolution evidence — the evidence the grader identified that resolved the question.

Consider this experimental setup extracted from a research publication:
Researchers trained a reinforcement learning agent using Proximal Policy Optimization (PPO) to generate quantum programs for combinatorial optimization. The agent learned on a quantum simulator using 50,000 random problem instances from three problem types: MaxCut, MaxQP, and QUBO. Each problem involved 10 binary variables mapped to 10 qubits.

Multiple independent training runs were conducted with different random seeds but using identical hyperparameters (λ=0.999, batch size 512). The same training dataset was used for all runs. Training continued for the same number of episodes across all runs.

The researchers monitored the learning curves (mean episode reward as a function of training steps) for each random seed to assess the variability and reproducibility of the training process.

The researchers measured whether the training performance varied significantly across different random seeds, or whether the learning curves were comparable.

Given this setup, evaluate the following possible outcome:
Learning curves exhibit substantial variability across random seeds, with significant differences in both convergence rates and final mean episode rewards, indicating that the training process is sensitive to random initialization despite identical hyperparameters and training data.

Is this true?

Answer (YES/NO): NO